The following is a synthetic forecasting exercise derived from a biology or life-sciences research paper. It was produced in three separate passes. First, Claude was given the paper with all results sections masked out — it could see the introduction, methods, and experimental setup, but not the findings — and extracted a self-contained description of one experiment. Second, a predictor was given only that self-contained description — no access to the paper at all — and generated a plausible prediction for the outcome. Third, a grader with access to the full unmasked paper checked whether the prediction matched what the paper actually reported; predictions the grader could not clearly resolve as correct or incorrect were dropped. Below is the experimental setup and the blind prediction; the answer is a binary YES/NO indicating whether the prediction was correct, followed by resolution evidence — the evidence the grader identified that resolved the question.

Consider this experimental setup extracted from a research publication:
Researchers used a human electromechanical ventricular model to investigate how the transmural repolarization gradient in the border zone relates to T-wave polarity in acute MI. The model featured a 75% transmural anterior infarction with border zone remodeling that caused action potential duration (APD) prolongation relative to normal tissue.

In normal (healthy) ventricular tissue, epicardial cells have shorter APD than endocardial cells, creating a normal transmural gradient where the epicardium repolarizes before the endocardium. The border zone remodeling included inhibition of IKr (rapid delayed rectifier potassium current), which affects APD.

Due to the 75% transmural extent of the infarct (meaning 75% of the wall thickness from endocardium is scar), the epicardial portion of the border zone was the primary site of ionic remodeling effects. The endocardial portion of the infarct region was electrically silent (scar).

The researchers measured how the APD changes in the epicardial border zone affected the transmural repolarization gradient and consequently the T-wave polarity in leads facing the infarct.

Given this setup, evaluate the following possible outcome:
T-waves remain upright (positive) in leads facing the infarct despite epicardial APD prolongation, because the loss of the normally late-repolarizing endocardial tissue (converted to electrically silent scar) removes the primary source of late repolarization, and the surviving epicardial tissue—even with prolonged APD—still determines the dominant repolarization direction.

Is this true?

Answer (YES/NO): NO